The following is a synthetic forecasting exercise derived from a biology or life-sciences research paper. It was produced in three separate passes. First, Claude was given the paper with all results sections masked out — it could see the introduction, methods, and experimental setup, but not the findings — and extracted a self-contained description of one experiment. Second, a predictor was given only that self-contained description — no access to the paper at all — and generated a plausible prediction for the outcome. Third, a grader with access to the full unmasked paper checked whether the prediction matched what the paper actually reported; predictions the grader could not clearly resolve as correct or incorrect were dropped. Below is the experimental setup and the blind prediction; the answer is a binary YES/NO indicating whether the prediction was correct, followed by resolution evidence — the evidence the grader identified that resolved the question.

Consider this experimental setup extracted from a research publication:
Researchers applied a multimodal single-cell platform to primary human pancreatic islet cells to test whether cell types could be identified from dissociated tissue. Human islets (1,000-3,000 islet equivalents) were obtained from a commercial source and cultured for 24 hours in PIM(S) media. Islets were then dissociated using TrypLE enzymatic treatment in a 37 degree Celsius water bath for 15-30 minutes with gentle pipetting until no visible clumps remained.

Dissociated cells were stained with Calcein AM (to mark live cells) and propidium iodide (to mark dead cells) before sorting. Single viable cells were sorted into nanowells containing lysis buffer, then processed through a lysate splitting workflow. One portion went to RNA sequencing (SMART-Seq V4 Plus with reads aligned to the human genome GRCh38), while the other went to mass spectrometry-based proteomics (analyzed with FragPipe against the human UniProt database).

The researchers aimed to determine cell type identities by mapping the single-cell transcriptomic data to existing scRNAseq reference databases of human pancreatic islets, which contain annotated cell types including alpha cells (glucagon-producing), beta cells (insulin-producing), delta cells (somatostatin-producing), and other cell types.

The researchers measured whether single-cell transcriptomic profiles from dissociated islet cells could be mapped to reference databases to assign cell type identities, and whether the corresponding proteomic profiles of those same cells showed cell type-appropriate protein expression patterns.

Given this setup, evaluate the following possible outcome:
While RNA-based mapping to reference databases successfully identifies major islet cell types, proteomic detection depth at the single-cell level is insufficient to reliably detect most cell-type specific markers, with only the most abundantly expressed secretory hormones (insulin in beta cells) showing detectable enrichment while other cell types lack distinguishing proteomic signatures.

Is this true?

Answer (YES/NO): NO